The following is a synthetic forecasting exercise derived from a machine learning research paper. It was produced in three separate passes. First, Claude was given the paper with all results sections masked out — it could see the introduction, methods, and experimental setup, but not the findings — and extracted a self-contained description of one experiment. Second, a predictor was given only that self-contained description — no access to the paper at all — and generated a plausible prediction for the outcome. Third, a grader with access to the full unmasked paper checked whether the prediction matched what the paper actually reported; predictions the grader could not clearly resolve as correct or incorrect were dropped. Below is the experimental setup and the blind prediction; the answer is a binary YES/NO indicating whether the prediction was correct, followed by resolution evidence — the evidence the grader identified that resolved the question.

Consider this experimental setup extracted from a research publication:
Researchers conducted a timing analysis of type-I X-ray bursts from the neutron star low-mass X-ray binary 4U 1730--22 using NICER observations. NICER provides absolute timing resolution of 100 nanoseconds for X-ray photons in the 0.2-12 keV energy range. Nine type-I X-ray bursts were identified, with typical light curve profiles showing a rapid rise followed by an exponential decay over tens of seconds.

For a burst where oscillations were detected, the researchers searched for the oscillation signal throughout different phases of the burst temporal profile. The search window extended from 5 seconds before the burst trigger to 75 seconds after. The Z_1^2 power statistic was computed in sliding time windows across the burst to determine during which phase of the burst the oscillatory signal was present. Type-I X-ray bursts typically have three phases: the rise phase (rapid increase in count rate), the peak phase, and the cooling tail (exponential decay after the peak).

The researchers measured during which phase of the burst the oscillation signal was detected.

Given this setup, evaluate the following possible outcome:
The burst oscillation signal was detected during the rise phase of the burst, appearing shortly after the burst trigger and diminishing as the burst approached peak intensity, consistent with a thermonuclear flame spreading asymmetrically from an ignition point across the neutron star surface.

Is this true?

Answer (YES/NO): NO